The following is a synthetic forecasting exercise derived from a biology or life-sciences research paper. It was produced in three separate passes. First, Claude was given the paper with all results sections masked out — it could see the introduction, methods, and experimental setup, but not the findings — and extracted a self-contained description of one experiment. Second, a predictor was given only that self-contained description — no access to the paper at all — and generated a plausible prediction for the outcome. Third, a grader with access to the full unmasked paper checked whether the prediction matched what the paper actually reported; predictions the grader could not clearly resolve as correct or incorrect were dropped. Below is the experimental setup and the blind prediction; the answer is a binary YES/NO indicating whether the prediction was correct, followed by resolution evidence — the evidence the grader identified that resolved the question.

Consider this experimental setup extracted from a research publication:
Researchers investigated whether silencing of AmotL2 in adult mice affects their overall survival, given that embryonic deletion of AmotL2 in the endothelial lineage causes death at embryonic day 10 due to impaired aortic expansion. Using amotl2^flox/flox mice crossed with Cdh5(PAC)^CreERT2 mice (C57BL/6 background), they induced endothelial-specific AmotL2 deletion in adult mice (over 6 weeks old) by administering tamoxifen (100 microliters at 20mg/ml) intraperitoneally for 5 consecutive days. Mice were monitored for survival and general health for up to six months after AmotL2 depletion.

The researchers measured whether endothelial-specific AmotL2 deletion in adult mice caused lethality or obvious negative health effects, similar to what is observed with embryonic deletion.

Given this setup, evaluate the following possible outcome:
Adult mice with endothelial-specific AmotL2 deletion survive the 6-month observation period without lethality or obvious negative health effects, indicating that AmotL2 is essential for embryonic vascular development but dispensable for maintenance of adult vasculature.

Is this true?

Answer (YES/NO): NO